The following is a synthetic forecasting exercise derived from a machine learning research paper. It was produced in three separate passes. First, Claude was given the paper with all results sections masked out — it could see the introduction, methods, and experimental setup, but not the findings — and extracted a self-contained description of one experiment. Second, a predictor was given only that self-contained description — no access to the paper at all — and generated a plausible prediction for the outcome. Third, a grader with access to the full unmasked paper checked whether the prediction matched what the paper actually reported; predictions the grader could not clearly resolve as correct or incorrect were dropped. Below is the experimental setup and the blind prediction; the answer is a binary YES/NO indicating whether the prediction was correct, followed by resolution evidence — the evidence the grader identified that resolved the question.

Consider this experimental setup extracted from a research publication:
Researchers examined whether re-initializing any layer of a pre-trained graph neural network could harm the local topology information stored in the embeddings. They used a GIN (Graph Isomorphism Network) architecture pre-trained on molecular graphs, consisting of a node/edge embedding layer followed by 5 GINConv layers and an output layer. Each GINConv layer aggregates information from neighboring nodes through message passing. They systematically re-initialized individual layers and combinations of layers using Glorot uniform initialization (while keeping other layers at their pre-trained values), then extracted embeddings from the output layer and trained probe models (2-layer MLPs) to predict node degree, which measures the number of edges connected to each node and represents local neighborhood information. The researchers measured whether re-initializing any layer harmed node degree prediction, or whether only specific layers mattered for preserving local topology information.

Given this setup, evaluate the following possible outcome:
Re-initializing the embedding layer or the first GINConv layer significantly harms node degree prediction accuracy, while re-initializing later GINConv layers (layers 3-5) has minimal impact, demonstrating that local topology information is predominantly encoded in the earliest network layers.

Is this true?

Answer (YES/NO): NO